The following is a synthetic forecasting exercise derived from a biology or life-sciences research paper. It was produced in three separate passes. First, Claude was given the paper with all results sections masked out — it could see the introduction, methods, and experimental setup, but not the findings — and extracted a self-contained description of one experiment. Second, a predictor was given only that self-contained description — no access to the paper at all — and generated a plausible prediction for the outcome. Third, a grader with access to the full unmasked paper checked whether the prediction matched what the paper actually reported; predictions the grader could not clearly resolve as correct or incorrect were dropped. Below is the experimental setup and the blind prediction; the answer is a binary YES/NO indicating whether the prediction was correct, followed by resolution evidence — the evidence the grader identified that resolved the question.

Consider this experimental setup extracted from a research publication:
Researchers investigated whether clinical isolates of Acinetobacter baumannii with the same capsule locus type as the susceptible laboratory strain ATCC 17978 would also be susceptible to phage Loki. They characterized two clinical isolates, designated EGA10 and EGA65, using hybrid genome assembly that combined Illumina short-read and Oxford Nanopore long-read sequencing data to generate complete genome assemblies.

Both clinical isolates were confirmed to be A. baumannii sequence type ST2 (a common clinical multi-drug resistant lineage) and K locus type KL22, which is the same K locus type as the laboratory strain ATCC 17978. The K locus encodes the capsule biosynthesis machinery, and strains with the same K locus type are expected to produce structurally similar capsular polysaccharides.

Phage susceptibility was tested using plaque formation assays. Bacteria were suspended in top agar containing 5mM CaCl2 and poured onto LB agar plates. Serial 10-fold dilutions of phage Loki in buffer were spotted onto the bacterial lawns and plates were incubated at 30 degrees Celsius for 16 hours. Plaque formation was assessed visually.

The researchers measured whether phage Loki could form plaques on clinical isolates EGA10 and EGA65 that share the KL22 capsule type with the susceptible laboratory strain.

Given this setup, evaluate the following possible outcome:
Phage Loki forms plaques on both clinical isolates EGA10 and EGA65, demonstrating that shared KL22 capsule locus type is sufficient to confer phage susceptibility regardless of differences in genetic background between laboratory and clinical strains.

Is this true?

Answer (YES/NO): NO